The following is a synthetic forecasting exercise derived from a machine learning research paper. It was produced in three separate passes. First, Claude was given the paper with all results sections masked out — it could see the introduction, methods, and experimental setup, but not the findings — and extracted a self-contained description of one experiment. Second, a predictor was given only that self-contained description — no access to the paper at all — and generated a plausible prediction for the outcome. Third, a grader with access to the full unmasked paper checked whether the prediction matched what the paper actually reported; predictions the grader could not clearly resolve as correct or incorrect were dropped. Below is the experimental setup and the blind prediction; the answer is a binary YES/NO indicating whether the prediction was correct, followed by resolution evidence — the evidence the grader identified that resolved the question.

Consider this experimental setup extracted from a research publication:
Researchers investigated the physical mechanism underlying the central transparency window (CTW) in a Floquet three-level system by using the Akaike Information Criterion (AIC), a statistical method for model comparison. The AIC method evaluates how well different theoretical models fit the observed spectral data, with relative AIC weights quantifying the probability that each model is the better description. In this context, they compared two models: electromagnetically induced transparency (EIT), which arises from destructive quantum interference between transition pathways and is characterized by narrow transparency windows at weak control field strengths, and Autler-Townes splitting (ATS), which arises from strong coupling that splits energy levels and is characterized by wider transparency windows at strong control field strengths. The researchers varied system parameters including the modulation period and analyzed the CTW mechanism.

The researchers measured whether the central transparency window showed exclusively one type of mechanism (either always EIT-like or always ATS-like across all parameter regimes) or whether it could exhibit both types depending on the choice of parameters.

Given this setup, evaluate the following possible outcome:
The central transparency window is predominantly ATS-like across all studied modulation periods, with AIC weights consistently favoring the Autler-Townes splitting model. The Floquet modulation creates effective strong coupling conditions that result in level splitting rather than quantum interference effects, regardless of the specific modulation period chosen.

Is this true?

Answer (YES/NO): NO